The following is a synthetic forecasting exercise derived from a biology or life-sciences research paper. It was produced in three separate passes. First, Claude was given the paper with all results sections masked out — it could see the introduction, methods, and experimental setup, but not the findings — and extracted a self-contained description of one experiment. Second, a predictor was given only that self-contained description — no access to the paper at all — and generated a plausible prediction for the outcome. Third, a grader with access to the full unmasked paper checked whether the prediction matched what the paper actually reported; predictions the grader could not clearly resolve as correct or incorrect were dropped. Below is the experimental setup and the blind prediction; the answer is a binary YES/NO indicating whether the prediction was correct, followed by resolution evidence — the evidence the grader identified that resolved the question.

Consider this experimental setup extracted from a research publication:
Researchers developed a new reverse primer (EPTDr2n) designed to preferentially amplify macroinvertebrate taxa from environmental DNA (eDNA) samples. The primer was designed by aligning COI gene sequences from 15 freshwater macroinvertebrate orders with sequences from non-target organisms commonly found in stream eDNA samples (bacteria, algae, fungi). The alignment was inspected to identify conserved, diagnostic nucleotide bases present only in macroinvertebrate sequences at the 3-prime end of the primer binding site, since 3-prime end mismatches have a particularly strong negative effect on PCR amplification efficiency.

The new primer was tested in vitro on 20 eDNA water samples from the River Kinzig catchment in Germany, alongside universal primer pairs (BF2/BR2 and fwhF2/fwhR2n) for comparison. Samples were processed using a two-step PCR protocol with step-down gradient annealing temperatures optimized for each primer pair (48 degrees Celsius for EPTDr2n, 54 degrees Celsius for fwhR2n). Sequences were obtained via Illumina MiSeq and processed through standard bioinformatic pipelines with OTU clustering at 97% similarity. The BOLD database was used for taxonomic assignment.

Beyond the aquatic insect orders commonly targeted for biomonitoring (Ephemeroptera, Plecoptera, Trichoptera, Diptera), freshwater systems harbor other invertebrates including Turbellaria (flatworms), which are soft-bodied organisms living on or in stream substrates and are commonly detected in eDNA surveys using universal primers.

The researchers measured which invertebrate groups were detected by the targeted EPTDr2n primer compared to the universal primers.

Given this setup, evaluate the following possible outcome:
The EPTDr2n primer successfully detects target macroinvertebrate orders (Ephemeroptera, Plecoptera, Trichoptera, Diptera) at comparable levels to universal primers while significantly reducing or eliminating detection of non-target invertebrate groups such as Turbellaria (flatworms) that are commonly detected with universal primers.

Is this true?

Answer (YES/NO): NO